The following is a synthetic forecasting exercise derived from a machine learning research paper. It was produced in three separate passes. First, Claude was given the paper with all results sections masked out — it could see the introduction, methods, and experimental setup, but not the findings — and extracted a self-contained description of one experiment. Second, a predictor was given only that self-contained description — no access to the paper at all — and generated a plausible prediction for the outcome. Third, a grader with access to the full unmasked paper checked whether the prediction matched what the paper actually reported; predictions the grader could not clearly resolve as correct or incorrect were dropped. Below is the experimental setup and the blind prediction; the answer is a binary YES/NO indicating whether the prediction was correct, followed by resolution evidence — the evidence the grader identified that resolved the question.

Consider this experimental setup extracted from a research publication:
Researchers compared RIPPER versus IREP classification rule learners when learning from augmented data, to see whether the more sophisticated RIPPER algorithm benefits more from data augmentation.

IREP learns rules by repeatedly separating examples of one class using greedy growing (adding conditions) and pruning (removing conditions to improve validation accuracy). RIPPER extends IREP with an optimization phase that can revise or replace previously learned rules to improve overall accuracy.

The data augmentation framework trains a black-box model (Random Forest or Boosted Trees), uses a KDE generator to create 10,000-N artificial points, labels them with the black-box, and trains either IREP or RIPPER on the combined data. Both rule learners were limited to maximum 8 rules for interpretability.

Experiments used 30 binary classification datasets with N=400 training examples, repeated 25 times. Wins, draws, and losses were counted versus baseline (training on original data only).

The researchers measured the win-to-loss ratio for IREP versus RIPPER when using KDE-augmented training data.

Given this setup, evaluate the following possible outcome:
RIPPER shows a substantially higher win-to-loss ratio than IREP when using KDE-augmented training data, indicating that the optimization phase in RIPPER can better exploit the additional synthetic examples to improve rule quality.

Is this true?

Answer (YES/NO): NO